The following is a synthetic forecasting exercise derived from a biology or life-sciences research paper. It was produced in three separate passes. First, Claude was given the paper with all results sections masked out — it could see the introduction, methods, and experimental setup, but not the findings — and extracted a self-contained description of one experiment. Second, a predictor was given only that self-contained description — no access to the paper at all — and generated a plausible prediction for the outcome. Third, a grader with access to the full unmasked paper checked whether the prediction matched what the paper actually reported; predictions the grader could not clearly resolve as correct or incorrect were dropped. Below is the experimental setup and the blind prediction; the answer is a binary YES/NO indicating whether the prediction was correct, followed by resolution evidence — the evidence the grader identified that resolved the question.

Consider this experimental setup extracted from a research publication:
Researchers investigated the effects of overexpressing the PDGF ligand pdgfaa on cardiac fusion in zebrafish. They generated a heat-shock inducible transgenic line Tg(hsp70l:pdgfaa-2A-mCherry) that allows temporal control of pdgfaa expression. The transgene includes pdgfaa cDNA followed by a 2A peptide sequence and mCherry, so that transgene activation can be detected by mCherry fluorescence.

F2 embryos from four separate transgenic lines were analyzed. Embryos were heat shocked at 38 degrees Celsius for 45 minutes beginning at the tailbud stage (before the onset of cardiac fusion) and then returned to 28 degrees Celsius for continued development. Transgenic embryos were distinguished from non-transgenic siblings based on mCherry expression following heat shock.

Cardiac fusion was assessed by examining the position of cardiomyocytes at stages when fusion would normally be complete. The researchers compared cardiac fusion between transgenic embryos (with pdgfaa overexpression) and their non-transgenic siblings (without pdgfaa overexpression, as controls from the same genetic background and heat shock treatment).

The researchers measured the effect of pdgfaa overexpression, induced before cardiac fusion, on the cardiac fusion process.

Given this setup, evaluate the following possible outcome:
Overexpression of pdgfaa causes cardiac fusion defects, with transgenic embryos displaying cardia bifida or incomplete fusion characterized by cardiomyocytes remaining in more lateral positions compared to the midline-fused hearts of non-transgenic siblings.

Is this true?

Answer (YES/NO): YES